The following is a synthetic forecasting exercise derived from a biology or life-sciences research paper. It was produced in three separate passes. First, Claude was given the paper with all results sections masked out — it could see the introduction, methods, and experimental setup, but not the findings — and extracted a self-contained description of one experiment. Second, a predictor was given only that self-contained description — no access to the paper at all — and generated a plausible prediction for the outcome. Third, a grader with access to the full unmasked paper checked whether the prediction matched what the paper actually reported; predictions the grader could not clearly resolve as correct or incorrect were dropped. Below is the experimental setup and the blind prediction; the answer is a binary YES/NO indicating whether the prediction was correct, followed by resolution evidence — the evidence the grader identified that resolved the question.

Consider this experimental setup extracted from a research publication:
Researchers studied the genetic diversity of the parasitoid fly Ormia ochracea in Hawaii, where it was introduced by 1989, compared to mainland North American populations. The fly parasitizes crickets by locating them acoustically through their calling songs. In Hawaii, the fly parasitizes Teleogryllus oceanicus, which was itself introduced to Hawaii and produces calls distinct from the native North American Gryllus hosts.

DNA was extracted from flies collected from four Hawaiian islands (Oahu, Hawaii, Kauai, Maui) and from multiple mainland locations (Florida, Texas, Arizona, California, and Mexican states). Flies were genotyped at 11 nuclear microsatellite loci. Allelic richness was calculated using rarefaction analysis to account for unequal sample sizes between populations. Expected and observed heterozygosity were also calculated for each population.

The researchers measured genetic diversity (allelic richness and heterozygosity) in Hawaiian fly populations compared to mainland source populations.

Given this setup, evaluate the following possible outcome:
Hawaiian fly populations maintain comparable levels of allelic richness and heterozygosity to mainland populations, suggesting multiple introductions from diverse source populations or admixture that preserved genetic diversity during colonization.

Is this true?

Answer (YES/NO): NO